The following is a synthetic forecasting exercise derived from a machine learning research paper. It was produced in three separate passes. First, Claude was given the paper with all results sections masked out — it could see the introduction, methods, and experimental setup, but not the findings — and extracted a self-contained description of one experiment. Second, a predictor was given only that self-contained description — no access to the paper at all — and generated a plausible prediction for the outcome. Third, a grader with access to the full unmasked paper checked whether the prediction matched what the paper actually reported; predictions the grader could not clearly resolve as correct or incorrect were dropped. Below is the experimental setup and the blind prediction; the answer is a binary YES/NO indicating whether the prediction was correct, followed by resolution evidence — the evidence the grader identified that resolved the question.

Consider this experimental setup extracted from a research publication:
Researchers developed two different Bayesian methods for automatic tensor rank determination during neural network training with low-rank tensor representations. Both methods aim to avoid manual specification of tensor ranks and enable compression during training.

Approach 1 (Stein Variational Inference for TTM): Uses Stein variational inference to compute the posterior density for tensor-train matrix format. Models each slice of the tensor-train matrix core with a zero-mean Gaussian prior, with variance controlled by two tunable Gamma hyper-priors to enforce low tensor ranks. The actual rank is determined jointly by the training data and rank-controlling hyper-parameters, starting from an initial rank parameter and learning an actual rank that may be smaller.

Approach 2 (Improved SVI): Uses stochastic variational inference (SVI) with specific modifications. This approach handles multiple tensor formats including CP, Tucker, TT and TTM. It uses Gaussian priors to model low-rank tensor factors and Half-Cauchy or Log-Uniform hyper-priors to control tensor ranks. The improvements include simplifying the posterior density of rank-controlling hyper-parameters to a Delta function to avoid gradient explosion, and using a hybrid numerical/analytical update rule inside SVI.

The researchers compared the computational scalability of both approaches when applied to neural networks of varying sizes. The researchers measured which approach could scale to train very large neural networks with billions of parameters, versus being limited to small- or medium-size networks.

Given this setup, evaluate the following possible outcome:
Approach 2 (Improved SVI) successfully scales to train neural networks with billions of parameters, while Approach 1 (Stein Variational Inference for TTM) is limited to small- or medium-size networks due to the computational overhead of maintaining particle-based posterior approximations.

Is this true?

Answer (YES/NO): YES